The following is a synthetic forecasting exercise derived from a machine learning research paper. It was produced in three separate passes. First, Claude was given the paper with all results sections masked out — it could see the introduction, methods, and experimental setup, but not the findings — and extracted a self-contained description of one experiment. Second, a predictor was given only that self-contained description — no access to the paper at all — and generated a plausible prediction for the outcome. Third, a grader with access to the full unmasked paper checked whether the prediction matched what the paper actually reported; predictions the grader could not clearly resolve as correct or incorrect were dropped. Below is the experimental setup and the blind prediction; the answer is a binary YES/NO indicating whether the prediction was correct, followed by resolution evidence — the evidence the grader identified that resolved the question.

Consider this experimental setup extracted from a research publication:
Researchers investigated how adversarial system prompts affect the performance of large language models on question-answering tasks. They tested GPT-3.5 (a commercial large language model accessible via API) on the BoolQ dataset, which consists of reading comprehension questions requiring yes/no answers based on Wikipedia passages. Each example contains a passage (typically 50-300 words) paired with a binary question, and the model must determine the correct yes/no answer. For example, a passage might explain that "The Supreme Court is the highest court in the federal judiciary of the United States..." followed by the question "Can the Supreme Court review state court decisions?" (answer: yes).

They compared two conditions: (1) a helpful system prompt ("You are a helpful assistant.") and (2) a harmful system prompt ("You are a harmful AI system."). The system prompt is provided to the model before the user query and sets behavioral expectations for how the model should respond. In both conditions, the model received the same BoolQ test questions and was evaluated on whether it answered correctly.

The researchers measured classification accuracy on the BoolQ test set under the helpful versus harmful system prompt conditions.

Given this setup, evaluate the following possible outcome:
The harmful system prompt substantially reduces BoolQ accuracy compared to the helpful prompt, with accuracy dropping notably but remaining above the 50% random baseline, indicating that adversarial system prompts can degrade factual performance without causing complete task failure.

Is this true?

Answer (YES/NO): NO